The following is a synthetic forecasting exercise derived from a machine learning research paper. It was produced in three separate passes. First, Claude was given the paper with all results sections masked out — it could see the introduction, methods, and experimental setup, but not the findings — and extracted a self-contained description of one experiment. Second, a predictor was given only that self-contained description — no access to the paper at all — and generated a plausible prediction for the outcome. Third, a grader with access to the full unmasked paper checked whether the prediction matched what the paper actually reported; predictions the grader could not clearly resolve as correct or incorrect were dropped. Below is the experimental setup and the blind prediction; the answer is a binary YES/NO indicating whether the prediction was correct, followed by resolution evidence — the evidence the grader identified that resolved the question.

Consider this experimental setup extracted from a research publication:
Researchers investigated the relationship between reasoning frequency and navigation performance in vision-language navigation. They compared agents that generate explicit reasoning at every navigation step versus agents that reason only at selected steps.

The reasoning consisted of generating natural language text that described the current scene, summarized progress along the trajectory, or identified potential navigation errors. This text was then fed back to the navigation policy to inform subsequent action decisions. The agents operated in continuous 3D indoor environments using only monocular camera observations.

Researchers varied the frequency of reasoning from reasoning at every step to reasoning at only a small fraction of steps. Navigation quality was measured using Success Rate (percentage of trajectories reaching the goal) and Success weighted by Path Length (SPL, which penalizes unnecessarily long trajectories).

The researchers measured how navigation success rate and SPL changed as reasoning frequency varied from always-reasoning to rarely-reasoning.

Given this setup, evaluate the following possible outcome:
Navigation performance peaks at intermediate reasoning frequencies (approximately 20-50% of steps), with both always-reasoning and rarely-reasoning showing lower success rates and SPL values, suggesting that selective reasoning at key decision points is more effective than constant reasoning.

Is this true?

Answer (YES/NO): NO